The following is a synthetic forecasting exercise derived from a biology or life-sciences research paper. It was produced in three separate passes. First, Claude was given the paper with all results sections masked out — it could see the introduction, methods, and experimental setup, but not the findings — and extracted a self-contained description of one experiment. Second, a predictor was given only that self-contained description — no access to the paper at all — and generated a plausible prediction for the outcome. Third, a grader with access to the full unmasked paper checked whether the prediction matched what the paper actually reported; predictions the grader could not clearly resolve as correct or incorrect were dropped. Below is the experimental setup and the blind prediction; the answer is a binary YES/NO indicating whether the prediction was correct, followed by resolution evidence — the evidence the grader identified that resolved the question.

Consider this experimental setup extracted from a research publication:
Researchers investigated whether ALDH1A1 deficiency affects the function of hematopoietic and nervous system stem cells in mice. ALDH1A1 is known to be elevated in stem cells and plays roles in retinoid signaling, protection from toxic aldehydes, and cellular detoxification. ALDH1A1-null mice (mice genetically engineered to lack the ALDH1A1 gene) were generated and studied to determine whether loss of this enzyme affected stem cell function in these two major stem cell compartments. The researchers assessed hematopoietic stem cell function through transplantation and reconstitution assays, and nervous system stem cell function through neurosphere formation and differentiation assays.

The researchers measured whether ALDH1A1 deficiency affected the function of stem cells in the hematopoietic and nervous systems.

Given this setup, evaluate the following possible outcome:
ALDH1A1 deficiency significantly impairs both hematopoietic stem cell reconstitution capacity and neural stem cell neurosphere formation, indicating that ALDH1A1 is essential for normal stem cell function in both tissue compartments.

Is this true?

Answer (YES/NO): NO